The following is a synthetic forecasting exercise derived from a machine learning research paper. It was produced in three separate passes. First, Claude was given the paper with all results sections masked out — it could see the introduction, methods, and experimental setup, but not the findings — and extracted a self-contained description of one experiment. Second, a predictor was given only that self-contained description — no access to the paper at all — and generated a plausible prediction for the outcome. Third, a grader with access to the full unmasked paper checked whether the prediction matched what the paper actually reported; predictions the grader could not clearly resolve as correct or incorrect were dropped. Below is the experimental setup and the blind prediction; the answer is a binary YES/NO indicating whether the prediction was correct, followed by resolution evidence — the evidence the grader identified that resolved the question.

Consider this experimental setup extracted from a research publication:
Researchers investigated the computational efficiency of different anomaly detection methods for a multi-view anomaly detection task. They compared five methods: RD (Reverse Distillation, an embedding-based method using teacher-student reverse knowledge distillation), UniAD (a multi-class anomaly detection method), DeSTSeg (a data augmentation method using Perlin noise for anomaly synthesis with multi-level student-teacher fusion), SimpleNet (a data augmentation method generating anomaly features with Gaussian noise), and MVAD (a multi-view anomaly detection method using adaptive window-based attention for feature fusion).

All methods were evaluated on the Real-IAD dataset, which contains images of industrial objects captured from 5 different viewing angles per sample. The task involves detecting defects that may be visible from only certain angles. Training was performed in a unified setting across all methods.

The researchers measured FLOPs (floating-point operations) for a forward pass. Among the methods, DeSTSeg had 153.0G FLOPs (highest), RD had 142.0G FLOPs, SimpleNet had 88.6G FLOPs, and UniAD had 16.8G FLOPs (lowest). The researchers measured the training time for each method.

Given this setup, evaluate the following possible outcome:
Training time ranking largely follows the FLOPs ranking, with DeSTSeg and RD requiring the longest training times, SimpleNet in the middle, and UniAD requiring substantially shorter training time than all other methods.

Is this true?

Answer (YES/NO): NO